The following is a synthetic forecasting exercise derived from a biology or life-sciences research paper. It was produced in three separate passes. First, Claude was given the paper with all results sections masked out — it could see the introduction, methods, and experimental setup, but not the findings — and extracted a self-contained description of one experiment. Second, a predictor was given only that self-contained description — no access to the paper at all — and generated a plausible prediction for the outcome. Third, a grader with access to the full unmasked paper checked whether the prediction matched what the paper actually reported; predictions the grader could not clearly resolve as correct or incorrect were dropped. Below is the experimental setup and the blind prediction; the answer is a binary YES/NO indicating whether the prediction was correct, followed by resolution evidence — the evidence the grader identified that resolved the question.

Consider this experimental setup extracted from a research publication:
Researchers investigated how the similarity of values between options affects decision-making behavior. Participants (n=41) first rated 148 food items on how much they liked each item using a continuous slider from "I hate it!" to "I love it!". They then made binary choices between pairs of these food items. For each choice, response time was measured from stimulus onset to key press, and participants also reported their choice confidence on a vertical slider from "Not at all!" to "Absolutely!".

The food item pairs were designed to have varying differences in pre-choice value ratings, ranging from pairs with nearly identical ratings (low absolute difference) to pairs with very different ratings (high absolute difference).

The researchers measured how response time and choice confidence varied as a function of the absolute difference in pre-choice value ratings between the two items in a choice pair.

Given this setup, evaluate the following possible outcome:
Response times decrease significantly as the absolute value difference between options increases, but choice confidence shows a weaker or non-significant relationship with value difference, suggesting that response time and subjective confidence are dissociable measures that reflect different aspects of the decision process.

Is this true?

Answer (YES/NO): NO